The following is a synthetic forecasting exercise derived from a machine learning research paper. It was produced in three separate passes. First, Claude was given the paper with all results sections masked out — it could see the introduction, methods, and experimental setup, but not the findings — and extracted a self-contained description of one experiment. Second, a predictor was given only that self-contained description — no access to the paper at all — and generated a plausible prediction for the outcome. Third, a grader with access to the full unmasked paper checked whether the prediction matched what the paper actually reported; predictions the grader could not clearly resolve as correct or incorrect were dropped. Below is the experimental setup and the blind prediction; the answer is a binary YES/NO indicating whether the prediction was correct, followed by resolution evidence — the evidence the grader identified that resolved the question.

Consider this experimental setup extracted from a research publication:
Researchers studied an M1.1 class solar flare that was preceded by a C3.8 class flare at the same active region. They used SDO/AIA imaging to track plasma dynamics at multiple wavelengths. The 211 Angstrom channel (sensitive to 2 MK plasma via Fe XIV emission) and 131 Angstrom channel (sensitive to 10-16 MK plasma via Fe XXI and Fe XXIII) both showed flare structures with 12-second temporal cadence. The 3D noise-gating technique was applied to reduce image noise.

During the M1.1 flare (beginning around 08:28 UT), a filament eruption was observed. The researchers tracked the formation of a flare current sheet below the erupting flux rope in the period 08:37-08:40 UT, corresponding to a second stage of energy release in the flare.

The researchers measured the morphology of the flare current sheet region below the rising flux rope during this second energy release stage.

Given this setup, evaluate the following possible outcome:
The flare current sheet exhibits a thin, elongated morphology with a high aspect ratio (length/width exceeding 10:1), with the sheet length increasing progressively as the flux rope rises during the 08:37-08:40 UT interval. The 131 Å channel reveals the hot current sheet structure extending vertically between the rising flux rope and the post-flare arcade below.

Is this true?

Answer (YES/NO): NO